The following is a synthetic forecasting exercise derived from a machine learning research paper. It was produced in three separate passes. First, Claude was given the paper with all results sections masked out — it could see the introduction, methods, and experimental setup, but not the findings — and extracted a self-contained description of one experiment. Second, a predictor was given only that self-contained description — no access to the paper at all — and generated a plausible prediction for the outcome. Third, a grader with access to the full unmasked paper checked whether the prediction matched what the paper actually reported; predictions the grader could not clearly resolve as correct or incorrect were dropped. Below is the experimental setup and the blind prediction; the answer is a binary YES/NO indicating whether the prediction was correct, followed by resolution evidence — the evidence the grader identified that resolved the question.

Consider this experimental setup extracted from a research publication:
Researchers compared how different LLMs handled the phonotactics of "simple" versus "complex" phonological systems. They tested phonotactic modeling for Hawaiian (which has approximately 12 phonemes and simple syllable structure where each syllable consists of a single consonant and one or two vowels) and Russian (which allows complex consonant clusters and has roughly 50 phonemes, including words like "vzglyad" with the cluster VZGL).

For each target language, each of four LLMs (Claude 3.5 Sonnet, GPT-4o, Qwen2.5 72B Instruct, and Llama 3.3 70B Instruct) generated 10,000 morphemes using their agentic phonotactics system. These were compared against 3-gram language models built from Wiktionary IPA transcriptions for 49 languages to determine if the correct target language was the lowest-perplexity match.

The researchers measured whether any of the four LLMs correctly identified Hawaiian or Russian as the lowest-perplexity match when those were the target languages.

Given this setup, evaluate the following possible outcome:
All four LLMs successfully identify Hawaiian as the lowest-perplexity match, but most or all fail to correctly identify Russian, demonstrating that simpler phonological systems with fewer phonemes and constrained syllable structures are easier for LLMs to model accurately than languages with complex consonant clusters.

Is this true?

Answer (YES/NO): NO